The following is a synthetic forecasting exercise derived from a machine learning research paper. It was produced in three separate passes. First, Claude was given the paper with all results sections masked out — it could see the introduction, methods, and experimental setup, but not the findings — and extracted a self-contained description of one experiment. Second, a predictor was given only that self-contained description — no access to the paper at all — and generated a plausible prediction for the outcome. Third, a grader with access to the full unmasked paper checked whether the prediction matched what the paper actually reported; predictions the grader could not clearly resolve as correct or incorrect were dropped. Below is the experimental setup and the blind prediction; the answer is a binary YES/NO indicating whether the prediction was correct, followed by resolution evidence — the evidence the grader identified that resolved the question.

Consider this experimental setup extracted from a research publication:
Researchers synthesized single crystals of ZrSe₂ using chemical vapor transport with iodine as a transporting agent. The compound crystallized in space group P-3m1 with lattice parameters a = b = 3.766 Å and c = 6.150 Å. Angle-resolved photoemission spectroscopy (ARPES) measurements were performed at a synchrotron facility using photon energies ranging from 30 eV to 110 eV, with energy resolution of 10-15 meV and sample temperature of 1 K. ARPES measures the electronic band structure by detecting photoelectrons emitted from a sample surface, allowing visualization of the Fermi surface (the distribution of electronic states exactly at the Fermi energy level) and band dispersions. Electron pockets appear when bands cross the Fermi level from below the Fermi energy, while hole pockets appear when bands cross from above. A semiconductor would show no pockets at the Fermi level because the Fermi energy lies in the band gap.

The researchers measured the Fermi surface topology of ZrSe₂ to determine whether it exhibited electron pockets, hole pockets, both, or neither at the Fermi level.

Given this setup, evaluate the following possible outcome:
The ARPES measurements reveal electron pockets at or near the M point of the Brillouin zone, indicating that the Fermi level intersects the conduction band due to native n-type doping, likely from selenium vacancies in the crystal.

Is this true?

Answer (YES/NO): YES